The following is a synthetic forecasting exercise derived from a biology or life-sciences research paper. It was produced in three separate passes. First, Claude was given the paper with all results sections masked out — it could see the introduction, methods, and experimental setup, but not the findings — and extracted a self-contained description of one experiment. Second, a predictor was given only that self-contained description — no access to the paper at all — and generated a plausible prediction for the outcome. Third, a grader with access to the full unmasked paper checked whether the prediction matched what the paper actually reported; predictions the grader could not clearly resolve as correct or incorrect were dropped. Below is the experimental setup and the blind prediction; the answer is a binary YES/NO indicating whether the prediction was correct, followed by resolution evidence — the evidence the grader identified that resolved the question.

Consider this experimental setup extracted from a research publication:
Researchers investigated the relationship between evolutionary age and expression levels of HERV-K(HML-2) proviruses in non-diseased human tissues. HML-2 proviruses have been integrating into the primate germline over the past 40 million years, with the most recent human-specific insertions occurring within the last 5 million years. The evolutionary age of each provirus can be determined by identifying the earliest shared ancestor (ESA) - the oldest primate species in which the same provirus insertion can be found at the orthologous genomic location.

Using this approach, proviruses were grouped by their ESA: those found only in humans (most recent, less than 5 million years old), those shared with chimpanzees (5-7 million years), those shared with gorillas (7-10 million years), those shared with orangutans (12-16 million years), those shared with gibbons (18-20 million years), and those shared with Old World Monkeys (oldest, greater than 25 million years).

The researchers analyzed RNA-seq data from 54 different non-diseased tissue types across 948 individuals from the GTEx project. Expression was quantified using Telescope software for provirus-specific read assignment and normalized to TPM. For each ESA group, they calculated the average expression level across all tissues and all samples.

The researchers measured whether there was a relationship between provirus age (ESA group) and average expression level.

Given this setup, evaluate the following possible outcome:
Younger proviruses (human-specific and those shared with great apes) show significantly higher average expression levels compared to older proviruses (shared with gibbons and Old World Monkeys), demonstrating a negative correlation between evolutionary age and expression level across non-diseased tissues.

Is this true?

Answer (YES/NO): NO